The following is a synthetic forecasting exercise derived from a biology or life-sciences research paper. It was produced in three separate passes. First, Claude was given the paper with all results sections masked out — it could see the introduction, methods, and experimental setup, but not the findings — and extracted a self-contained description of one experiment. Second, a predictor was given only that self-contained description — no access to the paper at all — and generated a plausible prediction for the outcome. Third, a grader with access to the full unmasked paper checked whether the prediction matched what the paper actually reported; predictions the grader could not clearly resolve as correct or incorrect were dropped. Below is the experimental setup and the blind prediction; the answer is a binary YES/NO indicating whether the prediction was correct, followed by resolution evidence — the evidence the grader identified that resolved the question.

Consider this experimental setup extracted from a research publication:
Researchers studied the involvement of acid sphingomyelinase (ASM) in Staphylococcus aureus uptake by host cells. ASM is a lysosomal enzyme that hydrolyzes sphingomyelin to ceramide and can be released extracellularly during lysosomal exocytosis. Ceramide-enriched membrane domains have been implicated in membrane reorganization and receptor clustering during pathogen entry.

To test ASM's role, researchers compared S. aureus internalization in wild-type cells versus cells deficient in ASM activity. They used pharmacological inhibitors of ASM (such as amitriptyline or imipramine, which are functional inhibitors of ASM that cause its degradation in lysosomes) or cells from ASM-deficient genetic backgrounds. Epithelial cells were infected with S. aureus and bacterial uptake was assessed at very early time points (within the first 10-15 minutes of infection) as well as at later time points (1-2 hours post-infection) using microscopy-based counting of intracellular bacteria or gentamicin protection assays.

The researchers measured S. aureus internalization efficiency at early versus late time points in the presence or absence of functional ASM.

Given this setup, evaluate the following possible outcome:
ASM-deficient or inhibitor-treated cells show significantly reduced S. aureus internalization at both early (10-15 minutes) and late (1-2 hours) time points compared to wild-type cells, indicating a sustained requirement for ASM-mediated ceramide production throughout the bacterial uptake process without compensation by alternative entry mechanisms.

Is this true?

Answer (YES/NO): NO